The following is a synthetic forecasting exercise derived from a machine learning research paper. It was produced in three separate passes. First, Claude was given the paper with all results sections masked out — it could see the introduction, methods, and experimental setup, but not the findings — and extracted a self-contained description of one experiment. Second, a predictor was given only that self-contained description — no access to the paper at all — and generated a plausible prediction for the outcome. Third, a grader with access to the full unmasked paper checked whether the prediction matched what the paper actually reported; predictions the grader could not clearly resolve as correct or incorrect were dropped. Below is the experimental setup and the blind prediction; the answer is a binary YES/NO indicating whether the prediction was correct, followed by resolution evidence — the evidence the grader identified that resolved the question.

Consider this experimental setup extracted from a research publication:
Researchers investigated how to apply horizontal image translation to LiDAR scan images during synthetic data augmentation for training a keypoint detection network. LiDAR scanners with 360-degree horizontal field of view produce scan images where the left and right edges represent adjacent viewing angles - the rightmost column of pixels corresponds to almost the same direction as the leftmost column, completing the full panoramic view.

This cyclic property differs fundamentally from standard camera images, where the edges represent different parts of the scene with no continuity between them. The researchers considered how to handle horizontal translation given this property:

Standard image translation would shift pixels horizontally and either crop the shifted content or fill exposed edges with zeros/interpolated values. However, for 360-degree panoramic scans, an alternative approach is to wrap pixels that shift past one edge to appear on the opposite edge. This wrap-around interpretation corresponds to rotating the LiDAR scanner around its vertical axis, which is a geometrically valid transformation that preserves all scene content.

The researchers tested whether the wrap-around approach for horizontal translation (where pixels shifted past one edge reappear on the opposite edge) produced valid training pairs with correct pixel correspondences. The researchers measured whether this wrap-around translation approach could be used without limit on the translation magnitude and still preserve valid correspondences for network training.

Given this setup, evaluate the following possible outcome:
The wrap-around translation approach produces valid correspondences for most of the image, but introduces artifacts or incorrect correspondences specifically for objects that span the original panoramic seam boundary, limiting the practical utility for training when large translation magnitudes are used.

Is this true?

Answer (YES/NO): NO